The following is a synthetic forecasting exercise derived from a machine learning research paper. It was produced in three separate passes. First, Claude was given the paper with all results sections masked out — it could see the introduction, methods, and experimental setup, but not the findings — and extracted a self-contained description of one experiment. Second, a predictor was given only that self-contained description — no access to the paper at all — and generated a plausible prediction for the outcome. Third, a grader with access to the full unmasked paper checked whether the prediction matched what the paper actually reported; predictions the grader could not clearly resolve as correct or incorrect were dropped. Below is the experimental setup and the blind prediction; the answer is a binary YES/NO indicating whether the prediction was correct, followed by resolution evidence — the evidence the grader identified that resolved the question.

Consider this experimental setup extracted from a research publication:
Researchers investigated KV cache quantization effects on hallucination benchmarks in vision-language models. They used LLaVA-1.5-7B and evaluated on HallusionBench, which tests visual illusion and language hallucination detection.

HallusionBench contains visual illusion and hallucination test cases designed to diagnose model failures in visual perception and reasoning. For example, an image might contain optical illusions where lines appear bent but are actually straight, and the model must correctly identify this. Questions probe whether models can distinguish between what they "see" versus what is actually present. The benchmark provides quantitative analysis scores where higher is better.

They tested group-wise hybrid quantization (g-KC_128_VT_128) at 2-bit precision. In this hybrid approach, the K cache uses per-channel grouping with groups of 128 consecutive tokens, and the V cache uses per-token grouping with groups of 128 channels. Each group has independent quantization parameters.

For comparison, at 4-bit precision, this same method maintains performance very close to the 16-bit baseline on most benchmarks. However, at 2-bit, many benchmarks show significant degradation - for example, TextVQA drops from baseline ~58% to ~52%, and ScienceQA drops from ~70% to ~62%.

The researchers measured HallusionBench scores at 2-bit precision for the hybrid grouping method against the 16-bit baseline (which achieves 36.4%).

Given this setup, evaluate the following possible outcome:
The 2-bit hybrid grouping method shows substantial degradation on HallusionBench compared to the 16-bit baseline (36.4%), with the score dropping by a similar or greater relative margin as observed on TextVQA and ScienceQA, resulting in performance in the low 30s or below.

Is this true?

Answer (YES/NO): NO